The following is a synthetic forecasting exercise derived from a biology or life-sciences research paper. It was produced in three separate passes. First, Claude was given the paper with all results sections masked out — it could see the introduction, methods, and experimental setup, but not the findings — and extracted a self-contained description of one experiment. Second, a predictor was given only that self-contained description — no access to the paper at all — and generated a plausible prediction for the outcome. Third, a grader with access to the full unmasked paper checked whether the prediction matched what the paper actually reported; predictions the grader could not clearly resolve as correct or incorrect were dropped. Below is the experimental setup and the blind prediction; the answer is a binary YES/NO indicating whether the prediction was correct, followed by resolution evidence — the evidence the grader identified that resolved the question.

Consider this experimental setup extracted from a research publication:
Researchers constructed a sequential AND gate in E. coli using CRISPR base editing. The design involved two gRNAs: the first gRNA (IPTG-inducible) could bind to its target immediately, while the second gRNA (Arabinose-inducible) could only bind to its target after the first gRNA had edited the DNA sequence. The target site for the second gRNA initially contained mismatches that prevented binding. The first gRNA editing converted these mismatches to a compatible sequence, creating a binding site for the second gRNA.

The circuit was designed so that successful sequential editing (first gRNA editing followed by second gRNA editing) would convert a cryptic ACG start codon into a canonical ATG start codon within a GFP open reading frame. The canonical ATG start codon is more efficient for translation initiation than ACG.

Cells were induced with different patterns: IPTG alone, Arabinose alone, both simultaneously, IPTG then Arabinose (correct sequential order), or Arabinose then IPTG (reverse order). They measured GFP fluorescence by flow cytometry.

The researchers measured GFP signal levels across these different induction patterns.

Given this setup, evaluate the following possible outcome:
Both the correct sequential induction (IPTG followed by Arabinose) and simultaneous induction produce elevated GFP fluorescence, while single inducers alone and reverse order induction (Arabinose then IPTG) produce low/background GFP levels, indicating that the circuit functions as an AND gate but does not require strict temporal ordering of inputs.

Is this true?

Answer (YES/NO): NO